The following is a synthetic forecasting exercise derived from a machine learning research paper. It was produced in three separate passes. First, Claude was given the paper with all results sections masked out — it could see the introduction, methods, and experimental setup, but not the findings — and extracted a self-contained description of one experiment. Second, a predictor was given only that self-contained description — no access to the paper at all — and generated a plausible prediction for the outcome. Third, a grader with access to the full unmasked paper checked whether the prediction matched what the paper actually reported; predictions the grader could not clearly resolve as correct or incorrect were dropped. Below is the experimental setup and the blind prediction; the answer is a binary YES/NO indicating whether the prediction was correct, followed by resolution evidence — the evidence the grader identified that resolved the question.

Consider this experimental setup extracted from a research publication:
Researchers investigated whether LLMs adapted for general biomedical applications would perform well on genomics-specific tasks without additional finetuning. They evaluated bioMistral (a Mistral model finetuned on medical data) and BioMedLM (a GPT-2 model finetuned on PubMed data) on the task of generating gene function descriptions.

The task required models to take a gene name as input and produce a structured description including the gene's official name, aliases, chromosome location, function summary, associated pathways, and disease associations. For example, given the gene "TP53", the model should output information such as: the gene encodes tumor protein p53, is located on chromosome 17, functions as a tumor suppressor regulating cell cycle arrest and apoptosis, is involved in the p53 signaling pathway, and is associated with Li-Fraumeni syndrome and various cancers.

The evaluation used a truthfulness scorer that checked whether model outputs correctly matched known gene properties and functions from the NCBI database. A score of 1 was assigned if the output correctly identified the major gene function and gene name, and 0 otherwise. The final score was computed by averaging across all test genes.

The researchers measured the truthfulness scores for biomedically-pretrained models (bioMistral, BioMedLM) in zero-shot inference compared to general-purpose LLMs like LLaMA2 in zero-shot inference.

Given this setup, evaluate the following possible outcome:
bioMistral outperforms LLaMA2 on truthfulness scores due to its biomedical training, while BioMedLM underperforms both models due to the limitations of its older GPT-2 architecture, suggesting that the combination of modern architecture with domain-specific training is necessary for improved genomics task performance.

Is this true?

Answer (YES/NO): NO